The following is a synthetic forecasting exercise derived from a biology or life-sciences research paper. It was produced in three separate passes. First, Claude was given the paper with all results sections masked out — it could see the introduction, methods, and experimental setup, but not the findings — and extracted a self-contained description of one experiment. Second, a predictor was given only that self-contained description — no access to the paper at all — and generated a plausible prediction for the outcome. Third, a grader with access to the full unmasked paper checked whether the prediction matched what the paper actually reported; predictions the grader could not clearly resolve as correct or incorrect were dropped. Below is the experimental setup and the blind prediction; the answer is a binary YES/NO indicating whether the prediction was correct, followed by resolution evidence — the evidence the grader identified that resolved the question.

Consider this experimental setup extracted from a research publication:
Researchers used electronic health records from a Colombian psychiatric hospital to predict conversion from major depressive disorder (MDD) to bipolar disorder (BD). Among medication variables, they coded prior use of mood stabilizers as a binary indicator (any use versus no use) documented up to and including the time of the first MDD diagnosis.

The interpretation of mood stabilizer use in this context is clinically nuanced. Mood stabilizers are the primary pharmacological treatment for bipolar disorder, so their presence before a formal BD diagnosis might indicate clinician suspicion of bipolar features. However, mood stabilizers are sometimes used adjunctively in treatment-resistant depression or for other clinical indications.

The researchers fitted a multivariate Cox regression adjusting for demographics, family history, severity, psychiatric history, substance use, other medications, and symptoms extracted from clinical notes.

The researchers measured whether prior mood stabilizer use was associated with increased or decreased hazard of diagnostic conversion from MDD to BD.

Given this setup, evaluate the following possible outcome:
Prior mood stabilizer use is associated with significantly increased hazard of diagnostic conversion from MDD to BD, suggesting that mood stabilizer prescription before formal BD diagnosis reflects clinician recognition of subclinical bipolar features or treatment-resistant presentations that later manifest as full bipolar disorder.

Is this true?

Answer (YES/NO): YES